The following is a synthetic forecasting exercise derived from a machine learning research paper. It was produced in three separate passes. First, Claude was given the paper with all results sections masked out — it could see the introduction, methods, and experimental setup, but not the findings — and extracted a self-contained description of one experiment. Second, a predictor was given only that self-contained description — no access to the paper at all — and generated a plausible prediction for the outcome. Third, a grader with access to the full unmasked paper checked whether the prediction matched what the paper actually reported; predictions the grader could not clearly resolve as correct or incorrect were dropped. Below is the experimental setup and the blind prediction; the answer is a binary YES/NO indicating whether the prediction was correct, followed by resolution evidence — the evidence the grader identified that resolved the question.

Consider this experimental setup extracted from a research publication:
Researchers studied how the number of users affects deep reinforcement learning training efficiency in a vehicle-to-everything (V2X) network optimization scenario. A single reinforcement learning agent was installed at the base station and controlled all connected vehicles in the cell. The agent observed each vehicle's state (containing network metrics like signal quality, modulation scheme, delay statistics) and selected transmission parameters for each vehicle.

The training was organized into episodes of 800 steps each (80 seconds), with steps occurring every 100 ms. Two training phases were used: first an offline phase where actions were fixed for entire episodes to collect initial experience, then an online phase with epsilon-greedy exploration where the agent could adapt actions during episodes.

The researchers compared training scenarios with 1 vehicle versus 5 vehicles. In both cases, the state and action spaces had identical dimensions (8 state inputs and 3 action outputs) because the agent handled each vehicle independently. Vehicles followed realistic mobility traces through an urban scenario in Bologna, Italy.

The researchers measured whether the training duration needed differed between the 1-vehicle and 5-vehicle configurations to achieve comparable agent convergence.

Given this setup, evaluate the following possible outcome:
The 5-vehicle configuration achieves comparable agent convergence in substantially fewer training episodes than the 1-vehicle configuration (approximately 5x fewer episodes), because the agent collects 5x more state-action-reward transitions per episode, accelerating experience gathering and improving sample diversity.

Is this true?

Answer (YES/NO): YES